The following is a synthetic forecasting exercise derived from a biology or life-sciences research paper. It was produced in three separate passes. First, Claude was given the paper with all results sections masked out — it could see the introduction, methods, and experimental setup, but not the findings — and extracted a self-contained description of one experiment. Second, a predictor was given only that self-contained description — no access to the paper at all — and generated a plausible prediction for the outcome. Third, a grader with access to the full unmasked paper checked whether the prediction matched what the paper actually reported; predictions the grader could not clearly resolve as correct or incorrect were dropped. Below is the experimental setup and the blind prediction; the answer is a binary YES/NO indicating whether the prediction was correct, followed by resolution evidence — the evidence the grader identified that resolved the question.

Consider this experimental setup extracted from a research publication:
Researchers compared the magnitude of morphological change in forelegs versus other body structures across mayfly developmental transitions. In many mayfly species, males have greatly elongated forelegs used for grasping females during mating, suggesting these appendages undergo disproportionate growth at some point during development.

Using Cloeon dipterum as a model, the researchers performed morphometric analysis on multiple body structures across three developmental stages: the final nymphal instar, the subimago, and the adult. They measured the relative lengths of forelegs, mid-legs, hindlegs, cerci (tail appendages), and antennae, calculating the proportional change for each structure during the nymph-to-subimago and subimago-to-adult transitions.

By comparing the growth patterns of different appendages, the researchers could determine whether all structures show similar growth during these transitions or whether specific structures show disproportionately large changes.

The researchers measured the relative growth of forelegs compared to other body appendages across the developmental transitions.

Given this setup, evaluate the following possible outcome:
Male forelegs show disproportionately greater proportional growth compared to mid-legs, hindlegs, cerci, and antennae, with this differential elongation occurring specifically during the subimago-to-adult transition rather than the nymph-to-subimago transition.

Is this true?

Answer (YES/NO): NO